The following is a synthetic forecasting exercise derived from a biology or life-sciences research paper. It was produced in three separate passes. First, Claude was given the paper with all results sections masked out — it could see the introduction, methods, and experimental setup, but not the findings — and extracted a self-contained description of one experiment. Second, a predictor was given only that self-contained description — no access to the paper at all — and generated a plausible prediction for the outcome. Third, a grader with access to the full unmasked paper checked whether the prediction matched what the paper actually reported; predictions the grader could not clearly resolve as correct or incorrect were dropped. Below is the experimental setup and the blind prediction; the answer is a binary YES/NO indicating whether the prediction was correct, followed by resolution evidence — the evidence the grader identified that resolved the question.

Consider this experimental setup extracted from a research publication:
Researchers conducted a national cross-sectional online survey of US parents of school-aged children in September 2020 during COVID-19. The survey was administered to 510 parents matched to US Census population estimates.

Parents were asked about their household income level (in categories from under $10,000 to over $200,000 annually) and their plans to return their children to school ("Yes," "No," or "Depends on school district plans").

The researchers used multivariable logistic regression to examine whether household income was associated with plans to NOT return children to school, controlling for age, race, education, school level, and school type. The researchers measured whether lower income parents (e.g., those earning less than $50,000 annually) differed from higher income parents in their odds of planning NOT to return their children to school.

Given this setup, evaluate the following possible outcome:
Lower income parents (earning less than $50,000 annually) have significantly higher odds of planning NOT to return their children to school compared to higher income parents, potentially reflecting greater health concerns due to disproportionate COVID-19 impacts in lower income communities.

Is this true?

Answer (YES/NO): NO